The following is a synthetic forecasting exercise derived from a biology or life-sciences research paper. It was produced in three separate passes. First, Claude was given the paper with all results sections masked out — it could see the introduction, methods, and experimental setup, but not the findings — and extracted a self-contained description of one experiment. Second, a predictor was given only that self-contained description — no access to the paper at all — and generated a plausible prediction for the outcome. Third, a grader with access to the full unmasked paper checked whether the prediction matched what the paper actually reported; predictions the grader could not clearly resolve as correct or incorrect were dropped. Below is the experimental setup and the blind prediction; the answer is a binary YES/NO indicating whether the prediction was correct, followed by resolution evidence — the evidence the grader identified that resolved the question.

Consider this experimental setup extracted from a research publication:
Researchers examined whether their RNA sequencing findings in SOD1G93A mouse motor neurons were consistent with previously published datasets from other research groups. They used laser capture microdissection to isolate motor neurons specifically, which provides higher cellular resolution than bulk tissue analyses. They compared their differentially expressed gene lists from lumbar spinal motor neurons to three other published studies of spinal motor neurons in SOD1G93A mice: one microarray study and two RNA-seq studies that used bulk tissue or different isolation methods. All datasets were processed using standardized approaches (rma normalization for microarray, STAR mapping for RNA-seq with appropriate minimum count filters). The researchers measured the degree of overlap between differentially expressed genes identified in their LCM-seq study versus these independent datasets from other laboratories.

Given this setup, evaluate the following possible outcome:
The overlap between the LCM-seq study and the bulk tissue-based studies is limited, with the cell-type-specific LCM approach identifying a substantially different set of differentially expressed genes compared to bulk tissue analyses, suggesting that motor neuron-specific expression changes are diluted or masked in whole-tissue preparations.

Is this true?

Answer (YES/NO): NO